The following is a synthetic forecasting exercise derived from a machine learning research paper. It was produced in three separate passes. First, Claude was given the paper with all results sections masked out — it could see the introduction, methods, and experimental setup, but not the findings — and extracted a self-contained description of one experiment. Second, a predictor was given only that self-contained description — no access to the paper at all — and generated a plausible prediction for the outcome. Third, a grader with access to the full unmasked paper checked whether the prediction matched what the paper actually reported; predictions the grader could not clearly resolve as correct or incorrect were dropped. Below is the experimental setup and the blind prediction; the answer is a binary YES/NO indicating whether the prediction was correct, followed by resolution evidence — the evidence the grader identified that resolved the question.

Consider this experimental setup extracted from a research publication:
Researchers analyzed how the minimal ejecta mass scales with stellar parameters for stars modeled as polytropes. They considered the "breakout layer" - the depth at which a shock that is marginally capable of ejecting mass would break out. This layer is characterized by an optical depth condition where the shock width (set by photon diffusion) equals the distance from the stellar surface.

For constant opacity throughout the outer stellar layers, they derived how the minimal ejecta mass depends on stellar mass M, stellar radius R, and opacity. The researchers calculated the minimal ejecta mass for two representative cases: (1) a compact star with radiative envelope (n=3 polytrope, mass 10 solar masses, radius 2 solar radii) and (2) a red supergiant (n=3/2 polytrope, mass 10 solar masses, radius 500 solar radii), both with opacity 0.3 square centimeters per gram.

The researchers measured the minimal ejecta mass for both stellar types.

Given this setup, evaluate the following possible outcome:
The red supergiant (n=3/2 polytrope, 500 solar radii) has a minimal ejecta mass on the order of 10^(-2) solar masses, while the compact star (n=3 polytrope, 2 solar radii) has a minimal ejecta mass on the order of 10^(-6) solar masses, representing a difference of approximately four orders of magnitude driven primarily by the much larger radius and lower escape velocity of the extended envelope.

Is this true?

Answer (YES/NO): NO